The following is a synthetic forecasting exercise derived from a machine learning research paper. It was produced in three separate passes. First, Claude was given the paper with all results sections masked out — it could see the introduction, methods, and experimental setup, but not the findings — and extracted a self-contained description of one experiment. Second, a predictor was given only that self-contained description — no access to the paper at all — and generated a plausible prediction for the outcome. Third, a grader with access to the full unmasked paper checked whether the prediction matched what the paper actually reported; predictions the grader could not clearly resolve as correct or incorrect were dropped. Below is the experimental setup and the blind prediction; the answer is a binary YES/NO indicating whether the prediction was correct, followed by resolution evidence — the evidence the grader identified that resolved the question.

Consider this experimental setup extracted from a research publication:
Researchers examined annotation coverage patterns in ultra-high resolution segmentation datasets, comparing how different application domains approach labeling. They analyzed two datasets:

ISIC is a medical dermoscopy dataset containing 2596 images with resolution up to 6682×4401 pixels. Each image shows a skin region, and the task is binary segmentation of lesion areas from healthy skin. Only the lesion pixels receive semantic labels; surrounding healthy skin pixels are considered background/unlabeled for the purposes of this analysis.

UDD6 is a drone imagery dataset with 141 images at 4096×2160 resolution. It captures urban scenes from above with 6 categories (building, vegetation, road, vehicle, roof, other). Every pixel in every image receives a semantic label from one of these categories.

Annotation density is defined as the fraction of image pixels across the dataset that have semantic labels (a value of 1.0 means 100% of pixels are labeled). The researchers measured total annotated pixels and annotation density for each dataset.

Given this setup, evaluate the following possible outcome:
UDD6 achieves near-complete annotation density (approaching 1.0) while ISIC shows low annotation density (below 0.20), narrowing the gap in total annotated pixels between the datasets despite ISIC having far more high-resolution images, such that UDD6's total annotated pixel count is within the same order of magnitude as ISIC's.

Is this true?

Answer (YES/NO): YES